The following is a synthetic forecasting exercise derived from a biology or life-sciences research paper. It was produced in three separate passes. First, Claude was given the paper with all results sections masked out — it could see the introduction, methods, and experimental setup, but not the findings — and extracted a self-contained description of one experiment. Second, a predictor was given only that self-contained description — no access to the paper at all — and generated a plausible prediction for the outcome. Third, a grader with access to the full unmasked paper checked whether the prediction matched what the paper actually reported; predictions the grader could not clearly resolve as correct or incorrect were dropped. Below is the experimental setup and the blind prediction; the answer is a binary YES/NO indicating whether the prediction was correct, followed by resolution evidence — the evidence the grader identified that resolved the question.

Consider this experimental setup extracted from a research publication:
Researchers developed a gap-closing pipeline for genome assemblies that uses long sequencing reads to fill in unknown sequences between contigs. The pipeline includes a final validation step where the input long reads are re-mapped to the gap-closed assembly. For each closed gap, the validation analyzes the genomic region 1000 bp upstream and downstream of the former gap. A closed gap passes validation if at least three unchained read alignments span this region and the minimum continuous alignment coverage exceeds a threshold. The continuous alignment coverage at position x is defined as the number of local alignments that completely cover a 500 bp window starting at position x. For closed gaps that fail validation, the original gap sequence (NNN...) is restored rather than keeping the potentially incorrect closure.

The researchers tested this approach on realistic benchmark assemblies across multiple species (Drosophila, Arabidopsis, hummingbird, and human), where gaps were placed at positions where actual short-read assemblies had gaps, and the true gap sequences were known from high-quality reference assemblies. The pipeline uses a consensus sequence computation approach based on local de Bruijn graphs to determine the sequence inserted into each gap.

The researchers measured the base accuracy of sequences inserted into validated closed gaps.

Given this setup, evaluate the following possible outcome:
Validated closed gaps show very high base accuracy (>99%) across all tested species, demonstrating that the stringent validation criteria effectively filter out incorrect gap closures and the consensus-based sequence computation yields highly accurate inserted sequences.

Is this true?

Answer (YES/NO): NO